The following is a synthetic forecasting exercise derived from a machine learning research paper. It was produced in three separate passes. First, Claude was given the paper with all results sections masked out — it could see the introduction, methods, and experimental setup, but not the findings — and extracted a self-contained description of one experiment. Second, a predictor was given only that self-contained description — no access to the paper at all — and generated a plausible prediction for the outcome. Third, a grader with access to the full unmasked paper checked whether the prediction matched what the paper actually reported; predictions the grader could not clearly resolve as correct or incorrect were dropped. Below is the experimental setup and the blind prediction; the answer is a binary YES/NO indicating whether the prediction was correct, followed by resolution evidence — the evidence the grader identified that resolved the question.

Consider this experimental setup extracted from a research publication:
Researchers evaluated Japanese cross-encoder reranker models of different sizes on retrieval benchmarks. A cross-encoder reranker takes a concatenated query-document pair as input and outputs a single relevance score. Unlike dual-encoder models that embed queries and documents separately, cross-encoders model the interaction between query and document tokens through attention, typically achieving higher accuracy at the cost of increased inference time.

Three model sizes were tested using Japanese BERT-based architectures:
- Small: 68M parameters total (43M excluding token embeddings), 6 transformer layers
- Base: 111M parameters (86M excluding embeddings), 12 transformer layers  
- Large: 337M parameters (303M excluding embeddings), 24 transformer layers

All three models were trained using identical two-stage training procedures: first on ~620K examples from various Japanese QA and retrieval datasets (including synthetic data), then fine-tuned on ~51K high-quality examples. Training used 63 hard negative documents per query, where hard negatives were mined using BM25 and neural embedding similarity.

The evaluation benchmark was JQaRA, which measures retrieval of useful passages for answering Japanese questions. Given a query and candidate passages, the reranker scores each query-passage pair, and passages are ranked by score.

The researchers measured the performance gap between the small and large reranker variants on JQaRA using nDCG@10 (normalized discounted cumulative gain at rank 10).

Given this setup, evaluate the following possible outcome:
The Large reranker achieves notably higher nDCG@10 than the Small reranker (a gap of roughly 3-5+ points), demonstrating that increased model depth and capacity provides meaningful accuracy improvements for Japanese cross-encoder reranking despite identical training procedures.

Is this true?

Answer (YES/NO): YES